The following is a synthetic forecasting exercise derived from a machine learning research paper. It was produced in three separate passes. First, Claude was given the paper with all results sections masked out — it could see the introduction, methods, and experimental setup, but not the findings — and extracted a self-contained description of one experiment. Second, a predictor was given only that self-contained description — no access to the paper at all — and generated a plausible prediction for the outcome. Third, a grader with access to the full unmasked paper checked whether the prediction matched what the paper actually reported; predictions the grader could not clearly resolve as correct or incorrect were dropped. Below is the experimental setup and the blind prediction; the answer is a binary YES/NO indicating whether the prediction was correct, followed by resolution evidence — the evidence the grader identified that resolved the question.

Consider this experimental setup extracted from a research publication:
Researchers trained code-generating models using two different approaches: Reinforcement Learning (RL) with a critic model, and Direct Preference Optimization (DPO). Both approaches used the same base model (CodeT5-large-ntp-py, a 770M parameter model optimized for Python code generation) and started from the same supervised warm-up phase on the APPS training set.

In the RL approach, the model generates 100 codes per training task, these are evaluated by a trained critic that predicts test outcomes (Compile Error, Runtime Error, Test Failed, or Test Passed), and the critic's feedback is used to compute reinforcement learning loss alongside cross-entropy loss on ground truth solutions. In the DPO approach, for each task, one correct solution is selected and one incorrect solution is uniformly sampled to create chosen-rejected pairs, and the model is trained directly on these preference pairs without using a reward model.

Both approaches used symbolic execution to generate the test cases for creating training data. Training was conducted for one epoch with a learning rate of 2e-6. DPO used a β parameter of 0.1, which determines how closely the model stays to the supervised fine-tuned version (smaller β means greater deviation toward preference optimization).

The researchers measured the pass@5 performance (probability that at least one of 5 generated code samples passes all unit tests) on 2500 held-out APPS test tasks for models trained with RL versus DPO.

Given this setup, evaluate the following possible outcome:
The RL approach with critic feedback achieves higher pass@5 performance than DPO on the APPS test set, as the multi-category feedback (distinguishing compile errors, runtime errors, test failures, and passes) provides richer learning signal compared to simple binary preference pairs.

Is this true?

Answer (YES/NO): YES